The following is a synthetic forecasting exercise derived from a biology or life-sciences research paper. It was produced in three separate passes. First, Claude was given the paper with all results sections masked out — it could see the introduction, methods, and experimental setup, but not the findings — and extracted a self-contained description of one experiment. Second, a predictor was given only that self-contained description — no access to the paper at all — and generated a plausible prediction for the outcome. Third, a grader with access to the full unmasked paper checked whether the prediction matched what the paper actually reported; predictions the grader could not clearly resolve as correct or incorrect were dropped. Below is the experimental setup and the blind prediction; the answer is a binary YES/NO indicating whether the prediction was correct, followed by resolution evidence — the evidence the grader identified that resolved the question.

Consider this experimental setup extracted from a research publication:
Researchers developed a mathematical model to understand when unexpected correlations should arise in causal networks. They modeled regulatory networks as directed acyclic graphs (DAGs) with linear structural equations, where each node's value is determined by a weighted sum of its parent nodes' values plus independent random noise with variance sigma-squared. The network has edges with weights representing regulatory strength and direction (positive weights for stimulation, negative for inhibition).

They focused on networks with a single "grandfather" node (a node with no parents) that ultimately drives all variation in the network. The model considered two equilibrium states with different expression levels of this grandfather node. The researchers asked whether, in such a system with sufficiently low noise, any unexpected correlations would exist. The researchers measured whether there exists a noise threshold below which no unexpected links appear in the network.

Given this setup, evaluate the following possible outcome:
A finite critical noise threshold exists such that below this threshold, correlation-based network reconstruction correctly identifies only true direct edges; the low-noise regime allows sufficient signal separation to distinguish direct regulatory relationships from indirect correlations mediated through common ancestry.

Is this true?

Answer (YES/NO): NO